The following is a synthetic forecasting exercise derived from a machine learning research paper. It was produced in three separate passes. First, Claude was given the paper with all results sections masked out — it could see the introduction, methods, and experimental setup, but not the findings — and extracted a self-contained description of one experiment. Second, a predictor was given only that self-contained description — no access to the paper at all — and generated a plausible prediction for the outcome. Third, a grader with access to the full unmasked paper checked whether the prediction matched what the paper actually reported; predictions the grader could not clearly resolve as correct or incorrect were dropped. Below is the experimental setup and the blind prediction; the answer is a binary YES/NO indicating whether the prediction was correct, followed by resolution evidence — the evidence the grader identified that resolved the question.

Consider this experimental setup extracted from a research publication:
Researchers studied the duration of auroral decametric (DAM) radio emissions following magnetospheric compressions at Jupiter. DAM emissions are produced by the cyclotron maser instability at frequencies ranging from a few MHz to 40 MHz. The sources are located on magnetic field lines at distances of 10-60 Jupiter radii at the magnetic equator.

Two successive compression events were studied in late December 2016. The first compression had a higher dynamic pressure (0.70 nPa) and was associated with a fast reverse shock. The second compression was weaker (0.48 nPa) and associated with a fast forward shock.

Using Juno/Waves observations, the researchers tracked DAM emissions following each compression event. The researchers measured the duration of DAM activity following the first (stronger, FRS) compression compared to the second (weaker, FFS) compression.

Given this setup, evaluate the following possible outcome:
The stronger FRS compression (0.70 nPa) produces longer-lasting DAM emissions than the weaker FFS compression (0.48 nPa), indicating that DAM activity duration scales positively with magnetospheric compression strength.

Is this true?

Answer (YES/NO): YES